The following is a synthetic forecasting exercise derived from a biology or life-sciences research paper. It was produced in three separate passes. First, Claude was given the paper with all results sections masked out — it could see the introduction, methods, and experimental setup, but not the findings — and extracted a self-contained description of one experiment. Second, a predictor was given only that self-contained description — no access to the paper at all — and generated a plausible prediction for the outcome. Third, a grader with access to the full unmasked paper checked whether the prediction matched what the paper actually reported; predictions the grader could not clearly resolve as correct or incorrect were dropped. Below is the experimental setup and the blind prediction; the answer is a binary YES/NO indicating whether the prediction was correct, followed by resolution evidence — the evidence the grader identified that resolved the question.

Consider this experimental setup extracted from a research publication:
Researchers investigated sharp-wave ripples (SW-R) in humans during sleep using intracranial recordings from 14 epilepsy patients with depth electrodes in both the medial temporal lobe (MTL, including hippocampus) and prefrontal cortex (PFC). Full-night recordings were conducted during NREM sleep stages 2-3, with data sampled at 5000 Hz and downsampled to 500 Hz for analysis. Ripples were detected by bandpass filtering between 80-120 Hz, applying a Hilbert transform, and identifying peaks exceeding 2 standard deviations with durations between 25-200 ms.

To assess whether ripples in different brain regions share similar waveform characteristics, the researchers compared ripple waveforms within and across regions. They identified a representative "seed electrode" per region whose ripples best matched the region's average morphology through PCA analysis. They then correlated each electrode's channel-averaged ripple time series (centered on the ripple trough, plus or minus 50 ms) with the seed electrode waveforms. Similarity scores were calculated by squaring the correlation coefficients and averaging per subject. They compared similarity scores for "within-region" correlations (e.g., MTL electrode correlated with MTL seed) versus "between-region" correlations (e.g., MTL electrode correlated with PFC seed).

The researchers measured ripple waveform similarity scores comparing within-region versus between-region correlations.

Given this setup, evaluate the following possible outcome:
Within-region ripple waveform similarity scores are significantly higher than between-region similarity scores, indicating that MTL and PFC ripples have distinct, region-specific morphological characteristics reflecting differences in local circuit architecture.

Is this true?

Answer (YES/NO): NO